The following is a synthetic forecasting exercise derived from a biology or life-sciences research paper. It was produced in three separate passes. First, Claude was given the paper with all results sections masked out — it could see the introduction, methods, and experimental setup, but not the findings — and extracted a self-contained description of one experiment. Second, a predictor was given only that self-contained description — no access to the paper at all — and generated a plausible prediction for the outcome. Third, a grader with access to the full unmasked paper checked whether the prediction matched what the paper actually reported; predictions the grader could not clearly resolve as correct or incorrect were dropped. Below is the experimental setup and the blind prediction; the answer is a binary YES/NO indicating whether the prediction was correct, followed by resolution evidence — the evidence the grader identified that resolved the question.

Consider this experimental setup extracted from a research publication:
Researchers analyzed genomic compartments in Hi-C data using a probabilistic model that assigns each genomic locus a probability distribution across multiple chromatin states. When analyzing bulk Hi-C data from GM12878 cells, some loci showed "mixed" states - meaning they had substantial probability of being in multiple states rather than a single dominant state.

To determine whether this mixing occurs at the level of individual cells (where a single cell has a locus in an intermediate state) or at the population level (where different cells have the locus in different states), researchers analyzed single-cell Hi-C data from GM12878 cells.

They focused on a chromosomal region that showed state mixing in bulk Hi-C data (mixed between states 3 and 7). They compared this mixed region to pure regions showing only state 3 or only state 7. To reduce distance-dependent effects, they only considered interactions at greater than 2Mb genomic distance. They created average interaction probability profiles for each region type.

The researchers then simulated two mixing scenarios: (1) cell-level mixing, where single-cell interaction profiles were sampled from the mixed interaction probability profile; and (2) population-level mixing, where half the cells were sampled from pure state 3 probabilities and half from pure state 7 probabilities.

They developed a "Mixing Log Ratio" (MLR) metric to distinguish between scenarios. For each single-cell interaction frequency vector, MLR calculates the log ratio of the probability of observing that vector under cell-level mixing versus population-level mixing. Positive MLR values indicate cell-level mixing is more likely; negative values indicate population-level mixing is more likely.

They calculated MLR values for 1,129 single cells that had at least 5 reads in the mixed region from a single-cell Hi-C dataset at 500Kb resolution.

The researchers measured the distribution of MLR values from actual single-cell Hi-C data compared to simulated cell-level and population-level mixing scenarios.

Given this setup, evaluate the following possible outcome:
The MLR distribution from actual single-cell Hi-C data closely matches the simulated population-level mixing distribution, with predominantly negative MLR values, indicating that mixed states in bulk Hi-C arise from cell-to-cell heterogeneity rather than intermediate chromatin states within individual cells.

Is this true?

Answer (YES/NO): YES